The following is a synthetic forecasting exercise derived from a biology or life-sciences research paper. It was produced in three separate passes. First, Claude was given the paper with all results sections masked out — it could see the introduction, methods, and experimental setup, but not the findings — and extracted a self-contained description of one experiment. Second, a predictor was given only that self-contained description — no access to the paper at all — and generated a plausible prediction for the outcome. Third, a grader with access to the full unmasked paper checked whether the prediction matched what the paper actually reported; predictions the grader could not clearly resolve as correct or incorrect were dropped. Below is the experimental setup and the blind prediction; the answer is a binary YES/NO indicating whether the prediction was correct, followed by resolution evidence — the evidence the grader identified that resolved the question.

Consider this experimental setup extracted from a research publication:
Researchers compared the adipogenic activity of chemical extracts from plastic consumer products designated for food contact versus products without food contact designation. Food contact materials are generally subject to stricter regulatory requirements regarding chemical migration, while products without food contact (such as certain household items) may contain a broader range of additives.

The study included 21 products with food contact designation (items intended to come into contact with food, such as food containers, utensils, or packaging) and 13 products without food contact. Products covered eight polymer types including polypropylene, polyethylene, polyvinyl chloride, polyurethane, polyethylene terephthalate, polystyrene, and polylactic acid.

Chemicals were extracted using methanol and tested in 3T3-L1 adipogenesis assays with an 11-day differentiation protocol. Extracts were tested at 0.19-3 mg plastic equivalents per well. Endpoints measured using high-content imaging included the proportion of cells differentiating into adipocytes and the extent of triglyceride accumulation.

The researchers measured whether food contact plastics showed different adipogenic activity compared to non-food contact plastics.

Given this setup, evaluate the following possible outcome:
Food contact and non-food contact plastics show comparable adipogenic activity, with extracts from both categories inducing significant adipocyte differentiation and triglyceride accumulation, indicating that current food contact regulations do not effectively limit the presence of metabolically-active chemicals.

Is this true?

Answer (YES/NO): NO